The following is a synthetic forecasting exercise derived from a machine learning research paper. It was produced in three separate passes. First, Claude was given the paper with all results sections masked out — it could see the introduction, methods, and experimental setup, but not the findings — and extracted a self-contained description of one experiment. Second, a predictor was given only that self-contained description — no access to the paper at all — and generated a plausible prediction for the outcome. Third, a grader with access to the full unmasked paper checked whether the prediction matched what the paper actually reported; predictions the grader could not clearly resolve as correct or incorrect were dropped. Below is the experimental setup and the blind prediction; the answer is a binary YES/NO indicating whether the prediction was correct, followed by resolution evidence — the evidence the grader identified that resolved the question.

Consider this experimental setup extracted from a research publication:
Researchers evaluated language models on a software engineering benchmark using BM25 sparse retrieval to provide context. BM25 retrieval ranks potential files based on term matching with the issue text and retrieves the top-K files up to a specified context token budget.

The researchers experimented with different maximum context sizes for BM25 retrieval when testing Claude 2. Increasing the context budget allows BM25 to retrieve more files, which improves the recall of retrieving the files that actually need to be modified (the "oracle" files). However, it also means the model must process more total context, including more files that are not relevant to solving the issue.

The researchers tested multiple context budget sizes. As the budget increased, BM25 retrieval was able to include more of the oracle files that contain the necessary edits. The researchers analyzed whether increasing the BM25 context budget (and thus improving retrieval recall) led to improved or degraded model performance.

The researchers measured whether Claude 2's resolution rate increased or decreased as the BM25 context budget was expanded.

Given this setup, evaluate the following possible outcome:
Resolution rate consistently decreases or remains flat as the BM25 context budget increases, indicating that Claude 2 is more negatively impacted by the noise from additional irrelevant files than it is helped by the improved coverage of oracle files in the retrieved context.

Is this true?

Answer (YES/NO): YES